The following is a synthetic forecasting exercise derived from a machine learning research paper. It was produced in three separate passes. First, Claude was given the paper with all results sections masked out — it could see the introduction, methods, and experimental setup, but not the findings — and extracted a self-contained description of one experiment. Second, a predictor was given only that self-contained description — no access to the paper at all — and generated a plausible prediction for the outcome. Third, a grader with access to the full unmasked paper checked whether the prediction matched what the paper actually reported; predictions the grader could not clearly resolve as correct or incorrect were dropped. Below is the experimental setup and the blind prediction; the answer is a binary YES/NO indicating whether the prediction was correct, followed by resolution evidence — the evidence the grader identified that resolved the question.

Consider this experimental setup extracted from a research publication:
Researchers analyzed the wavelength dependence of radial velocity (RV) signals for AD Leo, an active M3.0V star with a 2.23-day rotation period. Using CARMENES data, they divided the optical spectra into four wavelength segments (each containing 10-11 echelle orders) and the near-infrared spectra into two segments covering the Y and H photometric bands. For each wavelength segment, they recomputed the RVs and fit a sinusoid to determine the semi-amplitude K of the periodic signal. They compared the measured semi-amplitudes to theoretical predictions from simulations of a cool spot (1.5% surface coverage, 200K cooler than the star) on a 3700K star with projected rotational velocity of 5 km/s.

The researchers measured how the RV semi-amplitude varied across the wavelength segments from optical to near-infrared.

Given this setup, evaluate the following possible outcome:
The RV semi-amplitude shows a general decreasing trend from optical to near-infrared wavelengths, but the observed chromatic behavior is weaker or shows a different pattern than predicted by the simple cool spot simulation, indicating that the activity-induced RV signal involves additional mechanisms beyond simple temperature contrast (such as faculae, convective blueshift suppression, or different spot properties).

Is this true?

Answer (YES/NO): NO